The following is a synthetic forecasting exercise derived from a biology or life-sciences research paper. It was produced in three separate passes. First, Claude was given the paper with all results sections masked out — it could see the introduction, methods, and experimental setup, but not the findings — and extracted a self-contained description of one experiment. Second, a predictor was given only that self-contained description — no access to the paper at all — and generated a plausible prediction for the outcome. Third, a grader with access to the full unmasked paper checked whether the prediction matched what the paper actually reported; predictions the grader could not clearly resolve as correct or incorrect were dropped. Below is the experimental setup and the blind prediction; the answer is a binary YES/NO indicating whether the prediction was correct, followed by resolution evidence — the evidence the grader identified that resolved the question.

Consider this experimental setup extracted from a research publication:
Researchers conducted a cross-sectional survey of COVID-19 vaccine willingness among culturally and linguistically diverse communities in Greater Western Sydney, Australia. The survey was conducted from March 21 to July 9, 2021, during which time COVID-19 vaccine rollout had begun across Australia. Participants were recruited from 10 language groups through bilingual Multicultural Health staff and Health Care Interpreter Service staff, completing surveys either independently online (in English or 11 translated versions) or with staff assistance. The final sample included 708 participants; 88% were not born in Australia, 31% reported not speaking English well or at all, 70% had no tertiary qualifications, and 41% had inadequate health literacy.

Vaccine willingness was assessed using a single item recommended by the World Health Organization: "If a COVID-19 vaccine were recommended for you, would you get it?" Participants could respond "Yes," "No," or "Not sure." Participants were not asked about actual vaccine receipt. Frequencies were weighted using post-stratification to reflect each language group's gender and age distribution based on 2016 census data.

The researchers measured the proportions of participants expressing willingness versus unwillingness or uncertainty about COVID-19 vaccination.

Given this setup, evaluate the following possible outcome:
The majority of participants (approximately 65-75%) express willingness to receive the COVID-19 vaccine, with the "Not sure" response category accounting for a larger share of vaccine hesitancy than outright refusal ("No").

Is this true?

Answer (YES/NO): NO